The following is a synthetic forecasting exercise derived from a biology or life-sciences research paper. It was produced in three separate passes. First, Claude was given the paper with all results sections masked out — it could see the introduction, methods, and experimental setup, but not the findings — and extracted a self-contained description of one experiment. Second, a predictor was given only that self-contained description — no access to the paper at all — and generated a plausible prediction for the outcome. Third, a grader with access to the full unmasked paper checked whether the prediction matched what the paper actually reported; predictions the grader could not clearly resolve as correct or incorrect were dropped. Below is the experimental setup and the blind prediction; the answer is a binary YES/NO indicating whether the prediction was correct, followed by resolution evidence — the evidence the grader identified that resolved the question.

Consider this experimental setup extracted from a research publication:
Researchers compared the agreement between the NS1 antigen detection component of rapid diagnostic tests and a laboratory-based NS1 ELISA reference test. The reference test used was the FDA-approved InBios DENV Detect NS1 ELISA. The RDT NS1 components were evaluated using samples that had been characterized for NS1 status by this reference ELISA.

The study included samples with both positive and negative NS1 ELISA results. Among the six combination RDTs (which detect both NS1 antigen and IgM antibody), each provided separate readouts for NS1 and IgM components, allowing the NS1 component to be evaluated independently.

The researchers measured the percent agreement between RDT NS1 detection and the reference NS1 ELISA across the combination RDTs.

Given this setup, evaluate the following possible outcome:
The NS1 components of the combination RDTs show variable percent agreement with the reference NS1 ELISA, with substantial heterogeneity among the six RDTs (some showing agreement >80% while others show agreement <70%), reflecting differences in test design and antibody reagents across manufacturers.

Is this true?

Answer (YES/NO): YES